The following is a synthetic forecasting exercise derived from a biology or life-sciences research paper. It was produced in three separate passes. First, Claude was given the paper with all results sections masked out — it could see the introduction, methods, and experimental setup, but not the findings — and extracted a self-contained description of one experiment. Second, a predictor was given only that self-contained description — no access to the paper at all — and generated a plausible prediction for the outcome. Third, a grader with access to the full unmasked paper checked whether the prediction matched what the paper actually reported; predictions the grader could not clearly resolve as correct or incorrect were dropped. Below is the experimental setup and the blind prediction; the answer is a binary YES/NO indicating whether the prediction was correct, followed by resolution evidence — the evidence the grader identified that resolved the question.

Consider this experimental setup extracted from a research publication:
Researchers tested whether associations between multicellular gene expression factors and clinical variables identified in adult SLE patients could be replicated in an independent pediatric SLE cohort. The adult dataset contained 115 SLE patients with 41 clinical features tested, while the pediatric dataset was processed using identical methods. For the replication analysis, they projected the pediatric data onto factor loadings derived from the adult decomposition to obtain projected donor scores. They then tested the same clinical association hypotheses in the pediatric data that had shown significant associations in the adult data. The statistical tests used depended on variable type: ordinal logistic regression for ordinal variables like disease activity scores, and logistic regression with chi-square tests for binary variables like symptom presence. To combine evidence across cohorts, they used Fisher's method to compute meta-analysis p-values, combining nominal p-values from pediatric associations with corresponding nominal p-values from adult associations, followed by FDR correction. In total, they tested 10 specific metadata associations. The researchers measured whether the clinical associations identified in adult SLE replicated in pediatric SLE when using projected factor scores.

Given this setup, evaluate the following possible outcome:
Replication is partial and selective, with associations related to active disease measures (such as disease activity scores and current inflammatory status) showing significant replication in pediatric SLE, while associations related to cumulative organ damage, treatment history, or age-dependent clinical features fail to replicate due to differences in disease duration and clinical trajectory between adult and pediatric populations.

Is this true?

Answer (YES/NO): NO